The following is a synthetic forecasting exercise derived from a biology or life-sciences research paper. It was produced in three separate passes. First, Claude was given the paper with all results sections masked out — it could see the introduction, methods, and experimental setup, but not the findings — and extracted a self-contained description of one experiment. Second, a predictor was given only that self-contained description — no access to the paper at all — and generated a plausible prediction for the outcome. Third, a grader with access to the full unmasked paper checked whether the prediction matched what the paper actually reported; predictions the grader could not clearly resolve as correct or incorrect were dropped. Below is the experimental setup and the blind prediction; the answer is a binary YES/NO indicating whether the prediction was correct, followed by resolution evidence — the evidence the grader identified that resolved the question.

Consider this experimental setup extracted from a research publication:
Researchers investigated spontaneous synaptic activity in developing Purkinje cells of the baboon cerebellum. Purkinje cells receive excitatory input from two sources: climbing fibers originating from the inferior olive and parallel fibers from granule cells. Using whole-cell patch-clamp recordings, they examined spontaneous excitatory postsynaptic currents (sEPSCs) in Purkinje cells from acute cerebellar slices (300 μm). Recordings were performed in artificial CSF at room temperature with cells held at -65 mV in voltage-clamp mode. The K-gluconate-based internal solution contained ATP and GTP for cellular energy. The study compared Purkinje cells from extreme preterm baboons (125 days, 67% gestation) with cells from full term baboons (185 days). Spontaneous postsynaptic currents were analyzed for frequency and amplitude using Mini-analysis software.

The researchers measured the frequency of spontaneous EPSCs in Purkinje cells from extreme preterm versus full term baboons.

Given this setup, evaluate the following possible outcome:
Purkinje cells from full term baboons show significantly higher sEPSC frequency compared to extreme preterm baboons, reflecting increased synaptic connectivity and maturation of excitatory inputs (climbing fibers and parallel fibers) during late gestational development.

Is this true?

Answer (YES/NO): YES